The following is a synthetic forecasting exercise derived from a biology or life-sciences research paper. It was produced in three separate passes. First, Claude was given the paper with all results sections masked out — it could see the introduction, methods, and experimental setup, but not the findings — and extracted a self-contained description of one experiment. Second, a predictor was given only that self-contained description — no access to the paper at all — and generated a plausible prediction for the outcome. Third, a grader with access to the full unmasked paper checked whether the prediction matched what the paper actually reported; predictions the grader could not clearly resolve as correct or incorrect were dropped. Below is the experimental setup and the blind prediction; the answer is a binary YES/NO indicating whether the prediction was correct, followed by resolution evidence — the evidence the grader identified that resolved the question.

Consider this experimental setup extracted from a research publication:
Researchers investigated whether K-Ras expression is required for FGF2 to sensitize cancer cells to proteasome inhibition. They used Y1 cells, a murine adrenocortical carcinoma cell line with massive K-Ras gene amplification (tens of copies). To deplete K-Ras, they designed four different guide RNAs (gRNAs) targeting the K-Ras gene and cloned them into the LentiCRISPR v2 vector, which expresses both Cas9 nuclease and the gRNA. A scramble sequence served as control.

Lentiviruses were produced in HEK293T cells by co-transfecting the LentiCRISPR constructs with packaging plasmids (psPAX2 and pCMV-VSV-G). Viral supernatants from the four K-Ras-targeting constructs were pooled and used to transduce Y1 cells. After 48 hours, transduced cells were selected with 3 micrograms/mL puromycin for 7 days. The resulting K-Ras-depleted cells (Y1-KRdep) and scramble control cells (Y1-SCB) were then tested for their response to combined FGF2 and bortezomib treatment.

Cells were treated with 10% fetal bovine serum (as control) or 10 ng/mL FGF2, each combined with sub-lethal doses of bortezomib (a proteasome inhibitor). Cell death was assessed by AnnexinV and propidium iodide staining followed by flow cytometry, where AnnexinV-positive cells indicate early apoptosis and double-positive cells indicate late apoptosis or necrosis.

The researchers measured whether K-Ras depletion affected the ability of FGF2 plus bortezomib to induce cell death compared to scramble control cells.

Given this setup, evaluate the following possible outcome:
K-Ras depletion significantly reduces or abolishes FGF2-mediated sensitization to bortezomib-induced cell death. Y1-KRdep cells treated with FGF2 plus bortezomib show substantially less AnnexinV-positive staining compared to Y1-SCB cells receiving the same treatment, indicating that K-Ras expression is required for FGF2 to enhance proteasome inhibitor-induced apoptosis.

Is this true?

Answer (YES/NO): YES